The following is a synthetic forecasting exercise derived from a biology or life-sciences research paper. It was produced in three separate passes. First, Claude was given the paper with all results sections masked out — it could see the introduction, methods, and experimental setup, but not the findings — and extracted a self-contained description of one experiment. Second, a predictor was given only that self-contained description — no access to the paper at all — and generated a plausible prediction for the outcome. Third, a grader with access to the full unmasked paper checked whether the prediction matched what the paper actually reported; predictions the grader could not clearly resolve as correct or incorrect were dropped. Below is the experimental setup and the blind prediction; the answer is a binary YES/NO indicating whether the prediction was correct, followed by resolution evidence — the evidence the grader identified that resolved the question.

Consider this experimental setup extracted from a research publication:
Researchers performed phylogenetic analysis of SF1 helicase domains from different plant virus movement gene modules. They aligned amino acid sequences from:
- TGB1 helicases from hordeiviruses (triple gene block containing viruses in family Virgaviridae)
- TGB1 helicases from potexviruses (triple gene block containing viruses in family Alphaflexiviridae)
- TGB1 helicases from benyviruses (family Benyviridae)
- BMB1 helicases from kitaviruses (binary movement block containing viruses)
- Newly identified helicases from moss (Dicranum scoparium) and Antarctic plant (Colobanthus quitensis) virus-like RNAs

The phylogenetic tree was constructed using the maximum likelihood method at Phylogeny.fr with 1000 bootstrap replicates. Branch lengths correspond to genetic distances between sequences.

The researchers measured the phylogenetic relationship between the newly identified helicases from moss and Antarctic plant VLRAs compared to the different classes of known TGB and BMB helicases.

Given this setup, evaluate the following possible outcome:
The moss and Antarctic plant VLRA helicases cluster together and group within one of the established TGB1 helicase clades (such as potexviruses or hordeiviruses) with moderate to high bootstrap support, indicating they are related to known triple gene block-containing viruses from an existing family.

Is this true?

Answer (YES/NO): NO